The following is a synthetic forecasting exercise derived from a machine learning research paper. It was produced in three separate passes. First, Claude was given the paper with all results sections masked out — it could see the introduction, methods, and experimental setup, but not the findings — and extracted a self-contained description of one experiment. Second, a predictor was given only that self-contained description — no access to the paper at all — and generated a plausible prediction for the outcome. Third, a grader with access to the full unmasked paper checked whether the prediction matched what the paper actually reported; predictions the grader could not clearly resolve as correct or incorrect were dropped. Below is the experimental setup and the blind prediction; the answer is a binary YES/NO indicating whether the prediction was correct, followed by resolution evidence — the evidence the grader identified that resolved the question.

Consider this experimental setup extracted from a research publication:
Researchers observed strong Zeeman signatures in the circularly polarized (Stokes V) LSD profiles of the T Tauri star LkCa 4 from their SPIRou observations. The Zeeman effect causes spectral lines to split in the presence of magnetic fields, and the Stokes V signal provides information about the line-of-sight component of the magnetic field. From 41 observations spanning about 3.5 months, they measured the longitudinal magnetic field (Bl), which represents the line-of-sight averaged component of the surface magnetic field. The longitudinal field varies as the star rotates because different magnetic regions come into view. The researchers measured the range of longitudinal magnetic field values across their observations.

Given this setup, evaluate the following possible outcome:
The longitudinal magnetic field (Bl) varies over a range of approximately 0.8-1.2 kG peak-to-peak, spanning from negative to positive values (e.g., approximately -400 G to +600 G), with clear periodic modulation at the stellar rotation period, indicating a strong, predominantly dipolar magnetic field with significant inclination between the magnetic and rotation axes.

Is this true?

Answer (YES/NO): NO